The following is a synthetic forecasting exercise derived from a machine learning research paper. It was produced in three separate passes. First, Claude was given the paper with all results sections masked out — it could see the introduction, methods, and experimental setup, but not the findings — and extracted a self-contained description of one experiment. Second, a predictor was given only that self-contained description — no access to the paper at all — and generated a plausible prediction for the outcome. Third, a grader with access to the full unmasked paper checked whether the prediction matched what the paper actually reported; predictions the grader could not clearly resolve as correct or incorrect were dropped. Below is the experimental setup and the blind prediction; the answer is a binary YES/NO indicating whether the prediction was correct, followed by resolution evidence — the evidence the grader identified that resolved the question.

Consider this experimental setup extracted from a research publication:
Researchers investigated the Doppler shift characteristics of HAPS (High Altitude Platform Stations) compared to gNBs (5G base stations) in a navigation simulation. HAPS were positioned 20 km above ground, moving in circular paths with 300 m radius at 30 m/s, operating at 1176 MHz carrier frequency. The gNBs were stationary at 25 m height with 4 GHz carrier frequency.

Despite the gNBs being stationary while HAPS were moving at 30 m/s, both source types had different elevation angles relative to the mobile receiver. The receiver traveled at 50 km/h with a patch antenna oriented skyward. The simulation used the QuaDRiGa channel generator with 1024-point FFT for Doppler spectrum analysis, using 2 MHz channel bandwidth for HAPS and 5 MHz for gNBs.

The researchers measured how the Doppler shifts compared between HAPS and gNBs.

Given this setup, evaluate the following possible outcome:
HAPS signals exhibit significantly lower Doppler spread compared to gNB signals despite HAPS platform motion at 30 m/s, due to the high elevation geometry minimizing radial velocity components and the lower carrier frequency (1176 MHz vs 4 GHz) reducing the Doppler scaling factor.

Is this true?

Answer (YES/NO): NO